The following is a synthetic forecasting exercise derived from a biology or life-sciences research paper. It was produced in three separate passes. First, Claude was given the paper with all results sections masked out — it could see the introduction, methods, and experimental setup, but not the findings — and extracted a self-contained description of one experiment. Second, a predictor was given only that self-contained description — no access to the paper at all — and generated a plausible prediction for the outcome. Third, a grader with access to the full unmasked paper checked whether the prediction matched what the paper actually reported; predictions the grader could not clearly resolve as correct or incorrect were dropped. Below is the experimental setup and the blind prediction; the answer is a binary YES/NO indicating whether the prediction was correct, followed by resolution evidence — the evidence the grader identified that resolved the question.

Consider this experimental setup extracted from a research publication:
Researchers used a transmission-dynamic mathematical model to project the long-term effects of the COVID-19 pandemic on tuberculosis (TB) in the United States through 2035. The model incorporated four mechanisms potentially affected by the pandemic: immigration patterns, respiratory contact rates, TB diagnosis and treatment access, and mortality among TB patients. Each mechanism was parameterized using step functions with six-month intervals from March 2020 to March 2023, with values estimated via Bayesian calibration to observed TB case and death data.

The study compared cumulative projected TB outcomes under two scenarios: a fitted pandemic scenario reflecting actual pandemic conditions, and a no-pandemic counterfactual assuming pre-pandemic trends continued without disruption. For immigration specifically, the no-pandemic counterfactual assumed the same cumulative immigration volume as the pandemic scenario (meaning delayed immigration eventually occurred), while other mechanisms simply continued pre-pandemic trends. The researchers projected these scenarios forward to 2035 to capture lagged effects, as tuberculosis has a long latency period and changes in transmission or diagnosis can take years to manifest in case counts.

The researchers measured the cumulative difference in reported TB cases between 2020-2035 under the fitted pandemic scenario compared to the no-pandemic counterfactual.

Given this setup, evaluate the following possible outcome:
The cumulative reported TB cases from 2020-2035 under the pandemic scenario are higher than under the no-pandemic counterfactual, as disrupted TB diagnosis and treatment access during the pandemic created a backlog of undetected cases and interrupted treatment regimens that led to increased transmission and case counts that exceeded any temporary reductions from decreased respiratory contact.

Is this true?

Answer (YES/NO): YES